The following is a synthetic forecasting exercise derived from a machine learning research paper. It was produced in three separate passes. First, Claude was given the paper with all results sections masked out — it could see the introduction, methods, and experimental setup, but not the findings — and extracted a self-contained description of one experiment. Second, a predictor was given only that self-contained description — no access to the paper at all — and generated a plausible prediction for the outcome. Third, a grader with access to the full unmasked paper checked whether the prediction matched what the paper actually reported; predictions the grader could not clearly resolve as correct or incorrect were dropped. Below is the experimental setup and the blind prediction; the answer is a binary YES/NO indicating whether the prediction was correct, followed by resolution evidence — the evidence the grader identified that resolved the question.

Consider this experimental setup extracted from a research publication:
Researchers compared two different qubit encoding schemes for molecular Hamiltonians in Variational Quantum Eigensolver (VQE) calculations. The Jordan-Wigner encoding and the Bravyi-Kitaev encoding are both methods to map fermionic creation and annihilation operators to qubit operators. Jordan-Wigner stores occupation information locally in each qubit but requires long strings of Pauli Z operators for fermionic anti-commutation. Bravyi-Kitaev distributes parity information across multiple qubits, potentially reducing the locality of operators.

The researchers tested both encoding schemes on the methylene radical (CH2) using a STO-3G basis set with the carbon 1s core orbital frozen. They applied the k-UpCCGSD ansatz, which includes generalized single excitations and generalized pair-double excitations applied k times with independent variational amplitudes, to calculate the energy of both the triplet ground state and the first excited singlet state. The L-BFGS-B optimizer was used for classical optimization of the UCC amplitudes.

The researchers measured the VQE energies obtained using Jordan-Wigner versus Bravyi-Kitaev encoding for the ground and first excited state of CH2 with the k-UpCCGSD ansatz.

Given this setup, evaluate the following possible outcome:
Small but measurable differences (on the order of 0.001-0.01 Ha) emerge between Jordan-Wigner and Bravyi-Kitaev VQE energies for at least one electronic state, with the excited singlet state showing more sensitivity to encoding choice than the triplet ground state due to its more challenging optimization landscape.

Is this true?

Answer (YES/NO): NO